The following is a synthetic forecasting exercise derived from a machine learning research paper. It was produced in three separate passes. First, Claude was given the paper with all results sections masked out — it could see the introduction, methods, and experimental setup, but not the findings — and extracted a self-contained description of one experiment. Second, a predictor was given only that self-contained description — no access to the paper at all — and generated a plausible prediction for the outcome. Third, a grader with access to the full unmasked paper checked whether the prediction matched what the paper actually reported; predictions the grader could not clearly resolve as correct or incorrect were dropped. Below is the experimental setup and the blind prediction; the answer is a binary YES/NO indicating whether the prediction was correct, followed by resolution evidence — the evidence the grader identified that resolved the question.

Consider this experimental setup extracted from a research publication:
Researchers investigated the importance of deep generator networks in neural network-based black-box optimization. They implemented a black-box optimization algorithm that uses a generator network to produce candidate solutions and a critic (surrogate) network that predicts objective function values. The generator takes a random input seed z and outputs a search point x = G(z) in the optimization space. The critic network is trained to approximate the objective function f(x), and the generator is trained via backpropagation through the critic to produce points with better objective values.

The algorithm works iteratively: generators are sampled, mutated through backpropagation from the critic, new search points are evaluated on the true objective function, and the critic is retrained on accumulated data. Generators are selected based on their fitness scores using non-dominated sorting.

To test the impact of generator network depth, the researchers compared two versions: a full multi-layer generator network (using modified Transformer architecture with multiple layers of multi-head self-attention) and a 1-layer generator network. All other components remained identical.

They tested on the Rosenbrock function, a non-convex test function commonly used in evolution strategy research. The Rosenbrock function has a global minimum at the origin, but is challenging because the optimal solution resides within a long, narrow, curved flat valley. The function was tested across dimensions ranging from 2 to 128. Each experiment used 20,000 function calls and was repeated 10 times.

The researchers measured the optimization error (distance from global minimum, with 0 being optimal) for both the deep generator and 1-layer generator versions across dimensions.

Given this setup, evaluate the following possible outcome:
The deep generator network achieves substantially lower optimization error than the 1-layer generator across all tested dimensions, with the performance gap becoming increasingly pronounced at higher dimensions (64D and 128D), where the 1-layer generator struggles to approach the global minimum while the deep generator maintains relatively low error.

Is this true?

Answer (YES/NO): NO